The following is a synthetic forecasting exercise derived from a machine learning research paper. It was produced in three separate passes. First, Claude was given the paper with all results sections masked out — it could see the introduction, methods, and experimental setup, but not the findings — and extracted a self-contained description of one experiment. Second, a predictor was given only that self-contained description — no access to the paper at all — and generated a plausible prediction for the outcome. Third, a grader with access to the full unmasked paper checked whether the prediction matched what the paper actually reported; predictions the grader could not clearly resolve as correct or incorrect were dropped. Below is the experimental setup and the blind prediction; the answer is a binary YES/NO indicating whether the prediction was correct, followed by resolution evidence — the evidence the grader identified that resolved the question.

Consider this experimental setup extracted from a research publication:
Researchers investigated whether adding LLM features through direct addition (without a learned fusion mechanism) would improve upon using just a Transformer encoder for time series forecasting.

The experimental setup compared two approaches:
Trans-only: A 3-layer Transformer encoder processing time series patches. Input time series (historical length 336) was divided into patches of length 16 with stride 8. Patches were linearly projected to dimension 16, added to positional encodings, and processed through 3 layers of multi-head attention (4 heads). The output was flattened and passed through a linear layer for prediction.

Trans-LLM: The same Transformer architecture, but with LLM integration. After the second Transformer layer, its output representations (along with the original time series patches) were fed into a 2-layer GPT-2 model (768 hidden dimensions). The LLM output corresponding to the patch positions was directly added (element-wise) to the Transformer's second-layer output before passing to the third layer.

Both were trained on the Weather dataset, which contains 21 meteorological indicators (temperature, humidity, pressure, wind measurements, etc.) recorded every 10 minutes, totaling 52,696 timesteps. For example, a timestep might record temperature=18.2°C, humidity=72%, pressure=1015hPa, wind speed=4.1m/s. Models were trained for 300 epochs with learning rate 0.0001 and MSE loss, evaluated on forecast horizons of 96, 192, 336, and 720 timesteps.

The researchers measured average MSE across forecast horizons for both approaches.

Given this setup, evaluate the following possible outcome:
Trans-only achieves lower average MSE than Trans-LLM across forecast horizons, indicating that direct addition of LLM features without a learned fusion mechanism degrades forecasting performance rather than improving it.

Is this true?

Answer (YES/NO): NO